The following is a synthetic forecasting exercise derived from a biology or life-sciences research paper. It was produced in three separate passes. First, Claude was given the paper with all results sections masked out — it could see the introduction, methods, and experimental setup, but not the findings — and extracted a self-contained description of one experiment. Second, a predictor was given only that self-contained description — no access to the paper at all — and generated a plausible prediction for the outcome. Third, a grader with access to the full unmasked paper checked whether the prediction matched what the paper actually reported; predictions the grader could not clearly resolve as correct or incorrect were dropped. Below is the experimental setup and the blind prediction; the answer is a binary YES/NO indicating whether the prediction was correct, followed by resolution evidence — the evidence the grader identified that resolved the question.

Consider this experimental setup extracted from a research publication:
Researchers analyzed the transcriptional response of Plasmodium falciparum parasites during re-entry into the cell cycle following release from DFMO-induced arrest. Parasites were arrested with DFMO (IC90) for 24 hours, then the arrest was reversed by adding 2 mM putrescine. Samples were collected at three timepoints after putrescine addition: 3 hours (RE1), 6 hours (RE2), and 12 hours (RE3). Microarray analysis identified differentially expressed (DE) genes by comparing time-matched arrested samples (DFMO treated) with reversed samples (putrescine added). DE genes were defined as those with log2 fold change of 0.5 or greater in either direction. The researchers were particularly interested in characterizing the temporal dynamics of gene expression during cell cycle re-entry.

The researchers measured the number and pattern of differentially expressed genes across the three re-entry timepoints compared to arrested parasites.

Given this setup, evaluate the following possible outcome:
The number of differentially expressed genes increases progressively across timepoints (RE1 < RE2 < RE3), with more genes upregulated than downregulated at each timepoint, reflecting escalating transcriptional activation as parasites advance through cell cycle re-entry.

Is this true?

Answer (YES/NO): NO